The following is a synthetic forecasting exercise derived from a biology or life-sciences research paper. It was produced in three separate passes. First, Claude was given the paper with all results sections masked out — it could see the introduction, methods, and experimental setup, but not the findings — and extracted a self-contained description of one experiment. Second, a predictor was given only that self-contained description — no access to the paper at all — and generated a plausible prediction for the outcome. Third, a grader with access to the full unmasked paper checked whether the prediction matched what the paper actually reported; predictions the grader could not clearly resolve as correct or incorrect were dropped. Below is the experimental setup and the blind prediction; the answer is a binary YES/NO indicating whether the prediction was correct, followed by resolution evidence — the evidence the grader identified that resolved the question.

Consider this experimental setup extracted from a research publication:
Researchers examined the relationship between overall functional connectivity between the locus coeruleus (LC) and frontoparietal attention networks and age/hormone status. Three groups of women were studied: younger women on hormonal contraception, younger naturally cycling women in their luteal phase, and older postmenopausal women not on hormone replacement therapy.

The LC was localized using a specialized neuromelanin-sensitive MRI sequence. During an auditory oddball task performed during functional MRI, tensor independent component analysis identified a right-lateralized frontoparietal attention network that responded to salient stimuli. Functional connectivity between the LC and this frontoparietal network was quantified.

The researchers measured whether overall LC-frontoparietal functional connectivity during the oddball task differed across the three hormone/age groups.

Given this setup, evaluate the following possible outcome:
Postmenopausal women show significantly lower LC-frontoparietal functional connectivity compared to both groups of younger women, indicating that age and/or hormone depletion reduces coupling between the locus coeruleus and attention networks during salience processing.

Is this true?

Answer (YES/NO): NO